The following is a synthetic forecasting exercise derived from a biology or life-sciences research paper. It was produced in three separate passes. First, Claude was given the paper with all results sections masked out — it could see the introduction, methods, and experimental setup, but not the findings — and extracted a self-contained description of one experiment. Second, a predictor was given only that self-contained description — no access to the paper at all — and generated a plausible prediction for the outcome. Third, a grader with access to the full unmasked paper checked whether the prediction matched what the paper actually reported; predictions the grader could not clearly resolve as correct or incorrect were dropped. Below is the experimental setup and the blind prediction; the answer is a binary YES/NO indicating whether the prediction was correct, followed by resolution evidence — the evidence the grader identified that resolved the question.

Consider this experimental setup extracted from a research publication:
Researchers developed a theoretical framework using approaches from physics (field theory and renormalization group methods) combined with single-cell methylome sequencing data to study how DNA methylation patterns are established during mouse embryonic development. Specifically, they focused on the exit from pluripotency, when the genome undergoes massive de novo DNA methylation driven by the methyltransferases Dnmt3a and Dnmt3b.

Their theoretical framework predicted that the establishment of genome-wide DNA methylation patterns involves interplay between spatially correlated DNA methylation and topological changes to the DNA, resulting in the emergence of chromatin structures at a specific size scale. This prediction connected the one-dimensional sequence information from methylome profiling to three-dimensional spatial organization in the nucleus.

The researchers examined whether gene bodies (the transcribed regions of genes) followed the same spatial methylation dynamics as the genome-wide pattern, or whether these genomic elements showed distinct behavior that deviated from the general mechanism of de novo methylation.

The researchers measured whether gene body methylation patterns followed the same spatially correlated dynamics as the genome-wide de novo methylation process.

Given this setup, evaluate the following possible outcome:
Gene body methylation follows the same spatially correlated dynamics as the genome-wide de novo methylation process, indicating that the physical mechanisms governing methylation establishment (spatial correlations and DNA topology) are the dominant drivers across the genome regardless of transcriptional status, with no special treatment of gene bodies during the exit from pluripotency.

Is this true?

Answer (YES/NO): NO